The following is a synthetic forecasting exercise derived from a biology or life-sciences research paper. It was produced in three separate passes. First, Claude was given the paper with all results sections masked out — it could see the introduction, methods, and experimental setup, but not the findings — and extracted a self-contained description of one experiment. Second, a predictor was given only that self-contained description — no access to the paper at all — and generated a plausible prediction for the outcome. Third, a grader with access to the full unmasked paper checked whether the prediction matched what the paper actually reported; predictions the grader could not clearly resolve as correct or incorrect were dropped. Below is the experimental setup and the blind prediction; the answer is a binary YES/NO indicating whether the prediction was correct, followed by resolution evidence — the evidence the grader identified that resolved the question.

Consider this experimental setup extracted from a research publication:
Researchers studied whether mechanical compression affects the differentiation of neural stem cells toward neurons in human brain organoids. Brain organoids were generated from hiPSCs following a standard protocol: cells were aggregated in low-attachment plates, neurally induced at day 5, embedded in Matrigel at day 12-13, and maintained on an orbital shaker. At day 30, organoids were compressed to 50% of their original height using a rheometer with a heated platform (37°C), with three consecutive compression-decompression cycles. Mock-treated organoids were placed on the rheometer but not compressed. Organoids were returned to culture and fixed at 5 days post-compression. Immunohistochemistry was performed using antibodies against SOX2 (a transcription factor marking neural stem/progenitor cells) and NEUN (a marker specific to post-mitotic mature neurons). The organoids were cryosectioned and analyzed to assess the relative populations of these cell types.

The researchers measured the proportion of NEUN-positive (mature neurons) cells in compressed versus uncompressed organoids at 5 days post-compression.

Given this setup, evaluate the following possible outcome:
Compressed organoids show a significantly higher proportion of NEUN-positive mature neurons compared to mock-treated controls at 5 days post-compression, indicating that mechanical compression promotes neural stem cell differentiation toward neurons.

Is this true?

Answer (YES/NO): NO